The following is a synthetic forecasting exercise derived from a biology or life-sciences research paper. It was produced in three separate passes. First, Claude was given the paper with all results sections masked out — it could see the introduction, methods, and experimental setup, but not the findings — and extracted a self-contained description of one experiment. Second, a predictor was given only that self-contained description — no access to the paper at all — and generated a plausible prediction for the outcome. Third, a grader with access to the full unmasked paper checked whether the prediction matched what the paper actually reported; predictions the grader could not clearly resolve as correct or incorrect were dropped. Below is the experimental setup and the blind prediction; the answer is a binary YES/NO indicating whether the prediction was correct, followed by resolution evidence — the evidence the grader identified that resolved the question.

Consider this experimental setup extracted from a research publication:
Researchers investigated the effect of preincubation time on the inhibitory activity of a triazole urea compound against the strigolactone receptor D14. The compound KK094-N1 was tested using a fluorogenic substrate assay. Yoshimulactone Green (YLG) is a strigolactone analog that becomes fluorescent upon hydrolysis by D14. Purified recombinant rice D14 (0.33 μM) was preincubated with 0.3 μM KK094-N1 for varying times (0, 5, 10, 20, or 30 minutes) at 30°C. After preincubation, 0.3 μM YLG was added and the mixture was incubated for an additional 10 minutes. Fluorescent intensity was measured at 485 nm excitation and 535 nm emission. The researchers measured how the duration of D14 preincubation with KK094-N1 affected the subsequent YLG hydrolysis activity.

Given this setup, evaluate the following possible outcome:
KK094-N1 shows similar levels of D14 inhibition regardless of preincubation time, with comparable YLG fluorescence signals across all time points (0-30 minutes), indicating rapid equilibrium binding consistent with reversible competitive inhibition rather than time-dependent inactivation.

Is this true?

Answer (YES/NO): NO